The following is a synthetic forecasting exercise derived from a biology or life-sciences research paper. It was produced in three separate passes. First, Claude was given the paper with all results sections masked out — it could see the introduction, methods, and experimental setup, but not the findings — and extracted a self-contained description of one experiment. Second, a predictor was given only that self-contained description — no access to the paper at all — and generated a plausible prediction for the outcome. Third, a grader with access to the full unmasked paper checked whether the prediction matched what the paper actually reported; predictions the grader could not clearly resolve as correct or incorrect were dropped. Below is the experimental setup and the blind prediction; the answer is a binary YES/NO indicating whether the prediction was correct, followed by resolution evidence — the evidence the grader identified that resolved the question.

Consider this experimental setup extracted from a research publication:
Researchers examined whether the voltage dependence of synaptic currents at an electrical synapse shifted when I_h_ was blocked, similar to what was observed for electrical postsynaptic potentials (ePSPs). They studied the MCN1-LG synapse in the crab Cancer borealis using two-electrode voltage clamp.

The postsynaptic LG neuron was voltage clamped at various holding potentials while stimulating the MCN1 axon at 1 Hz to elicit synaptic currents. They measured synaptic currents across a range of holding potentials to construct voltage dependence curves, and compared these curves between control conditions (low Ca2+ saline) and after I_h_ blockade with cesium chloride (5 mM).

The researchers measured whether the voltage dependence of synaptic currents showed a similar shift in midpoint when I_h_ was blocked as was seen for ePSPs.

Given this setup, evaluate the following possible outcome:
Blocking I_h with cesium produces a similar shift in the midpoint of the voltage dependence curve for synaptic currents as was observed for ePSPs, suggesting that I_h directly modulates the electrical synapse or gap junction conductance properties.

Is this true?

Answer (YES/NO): NO